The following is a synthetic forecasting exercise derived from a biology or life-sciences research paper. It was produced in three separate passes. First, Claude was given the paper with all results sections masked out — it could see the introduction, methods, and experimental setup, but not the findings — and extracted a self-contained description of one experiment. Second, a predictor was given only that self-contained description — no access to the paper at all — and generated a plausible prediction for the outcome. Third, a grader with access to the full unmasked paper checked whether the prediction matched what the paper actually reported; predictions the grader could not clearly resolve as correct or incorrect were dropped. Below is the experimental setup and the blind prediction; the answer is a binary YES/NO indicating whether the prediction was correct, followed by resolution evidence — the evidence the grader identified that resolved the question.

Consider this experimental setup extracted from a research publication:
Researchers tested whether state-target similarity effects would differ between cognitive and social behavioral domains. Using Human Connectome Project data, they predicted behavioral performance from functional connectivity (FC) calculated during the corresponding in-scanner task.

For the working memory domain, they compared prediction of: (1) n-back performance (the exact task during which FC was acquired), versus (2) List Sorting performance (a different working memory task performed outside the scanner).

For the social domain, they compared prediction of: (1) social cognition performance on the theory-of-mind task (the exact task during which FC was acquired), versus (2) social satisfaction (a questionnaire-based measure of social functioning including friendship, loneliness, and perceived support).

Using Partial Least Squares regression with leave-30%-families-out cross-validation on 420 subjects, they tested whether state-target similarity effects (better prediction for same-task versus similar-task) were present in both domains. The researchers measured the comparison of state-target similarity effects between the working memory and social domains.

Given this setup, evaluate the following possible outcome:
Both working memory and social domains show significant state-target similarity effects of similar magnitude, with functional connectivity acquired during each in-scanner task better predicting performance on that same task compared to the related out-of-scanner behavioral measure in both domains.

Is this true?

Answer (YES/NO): NO